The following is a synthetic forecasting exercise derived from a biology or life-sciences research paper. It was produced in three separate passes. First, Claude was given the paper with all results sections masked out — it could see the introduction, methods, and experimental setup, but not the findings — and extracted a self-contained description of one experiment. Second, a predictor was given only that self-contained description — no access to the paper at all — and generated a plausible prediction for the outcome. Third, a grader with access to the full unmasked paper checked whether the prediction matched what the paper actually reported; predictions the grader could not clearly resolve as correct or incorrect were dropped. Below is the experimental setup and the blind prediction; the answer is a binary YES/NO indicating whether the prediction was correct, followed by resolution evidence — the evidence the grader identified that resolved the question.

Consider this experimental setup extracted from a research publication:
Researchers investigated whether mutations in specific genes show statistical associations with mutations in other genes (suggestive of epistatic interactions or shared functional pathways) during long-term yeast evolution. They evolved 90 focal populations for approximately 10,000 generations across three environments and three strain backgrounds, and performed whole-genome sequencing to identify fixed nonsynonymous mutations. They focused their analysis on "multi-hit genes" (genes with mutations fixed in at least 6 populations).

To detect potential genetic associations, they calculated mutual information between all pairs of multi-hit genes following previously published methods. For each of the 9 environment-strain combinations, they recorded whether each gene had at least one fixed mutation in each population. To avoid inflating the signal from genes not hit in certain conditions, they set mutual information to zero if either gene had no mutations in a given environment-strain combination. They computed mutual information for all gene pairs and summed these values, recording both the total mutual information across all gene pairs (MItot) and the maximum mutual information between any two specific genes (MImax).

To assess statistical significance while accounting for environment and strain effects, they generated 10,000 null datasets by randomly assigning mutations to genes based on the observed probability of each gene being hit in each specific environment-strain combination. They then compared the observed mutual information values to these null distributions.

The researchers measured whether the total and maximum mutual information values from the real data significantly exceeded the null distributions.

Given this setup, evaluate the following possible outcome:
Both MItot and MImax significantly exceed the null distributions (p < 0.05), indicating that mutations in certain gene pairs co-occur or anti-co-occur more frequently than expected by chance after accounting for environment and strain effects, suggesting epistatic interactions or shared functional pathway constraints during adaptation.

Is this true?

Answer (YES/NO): NO